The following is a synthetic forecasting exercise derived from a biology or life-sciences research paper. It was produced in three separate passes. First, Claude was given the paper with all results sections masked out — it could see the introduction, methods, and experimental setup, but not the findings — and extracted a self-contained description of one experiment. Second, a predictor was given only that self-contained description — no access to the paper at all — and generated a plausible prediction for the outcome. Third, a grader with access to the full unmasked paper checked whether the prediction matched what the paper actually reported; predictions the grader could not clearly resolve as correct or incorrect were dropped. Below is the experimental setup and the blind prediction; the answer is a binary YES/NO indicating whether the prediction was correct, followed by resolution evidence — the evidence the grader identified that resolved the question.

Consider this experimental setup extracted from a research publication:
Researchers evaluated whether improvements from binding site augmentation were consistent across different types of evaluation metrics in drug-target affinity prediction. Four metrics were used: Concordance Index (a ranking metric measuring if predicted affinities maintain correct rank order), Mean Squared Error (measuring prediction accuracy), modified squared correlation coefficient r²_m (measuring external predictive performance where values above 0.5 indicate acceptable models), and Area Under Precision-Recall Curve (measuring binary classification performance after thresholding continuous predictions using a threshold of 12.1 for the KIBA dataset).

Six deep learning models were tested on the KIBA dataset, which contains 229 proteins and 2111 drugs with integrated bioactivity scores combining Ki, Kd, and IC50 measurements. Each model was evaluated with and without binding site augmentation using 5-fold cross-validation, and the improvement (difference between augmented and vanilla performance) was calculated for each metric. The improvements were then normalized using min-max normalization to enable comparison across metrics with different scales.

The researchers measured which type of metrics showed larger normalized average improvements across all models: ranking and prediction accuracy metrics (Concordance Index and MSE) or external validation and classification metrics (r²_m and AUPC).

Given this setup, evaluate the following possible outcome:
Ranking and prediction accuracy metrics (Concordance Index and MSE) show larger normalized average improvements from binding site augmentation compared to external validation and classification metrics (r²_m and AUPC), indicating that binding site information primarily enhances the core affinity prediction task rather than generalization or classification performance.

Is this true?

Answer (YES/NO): NO